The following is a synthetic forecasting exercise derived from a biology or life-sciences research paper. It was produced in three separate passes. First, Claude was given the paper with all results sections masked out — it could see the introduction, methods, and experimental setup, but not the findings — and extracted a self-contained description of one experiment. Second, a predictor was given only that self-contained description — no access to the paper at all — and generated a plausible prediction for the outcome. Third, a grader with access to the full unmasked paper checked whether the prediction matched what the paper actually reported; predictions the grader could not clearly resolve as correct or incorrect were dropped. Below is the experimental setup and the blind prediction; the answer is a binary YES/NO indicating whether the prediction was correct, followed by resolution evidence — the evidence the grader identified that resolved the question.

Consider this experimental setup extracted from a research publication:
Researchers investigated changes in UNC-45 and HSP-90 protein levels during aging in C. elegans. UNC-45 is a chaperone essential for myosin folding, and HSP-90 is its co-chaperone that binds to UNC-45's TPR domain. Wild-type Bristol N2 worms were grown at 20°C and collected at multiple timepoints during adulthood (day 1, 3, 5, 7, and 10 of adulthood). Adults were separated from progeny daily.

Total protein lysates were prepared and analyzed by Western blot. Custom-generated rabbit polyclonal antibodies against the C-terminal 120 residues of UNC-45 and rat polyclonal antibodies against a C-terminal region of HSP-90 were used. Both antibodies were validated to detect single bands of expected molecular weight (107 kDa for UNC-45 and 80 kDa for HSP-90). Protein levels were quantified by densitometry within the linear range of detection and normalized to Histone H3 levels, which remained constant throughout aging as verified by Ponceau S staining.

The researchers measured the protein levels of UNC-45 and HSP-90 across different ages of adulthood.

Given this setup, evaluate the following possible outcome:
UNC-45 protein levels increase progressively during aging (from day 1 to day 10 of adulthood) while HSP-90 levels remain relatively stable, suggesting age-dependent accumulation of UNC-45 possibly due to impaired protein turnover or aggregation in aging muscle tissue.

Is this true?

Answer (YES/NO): NO